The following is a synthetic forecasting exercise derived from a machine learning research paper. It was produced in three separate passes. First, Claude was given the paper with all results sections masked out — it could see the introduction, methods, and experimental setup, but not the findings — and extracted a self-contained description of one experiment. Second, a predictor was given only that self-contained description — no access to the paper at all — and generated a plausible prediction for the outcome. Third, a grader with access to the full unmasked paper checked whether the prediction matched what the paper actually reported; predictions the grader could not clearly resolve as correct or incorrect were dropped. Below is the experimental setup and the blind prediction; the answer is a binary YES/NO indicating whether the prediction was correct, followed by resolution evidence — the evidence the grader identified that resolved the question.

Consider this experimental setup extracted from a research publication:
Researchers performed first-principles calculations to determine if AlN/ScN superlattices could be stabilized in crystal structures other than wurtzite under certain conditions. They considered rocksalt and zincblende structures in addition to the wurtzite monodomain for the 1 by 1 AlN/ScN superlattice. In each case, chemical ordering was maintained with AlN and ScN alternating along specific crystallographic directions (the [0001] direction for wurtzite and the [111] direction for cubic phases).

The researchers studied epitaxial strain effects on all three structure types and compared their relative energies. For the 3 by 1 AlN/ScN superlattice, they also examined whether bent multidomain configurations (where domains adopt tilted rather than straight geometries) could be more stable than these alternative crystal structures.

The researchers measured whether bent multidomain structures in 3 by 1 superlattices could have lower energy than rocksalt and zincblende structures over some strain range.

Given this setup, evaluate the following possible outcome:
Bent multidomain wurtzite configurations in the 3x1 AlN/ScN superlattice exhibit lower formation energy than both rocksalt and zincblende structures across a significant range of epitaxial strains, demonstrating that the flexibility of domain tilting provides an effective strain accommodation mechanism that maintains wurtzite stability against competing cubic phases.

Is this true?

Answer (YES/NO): NO